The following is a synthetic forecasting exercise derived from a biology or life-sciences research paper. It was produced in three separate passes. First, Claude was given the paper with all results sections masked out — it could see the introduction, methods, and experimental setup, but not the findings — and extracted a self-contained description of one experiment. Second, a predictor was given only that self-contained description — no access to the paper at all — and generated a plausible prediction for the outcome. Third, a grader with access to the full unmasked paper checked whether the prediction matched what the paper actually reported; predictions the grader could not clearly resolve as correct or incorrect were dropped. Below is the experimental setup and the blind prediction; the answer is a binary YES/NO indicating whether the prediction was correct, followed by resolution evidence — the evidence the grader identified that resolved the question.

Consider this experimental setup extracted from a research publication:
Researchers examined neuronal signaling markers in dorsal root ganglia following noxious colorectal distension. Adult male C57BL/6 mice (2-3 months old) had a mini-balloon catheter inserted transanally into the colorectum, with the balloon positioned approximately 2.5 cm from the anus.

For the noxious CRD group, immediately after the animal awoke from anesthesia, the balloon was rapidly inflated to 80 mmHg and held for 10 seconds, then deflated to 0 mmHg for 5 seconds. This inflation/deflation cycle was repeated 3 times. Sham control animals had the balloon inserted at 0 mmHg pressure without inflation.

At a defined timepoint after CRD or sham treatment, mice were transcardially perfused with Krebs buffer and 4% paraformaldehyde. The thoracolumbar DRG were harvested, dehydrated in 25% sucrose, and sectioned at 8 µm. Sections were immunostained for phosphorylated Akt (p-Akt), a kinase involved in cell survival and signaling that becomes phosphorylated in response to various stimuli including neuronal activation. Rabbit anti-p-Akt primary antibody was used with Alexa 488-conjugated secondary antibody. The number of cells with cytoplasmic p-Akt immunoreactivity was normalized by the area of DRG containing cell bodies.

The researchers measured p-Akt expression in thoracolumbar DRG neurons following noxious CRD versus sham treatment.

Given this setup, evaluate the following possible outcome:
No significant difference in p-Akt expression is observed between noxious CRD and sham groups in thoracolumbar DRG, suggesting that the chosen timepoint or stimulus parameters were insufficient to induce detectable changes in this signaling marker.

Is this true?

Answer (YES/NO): NO